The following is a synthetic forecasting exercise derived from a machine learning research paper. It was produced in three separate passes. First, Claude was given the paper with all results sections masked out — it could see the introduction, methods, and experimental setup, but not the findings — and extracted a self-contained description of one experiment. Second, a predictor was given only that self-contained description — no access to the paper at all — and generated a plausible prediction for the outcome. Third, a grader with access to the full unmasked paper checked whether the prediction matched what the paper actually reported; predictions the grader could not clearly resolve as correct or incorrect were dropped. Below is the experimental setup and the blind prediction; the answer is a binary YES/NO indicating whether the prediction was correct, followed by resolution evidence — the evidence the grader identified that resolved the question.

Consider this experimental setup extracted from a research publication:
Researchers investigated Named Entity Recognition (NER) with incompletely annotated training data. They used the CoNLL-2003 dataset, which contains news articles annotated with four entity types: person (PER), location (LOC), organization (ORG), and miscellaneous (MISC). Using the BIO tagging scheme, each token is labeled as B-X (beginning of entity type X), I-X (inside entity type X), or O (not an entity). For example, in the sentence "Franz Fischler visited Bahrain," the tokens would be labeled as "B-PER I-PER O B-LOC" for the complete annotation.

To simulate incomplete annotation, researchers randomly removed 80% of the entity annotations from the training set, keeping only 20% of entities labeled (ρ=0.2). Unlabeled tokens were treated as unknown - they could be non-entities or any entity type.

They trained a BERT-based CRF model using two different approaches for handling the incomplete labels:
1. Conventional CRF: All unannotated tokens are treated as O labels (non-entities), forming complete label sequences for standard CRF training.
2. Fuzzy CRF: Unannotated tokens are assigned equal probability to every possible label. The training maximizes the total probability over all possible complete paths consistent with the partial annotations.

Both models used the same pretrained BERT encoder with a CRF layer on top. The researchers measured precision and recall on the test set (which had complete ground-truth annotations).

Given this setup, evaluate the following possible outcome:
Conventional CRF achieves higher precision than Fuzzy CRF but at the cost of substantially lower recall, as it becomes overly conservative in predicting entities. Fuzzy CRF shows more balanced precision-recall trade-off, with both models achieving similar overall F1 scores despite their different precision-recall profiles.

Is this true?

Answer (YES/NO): NO